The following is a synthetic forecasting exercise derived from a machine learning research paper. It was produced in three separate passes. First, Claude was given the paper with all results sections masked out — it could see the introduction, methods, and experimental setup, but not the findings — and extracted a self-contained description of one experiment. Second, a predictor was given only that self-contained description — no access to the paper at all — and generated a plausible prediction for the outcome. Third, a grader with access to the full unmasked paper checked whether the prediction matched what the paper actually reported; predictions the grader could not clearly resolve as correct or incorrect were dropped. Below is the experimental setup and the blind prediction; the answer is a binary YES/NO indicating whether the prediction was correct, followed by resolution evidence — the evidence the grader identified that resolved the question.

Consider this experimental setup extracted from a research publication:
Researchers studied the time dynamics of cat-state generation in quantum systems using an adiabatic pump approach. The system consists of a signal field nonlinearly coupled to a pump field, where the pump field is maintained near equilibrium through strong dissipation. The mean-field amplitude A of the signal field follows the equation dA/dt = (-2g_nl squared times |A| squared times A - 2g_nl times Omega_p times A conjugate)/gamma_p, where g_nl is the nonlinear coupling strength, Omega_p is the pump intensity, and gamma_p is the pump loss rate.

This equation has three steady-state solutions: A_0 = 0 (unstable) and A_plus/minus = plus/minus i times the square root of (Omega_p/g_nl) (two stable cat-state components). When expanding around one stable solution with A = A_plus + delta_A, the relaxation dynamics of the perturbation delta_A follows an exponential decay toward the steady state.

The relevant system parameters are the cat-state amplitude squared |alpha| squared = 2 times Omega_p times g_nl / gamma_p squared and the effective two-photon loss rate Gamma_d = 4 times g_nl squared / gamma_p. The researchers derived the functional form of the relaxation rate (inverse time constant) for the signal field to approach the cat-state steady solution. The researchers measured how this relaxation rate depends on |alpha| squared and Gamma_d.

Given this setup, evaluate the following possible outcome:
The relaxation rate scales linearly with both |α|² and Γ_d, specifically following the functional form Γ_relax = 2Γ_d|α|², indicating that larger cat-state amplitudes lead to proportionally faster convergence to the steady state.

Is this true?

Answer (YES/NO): NO